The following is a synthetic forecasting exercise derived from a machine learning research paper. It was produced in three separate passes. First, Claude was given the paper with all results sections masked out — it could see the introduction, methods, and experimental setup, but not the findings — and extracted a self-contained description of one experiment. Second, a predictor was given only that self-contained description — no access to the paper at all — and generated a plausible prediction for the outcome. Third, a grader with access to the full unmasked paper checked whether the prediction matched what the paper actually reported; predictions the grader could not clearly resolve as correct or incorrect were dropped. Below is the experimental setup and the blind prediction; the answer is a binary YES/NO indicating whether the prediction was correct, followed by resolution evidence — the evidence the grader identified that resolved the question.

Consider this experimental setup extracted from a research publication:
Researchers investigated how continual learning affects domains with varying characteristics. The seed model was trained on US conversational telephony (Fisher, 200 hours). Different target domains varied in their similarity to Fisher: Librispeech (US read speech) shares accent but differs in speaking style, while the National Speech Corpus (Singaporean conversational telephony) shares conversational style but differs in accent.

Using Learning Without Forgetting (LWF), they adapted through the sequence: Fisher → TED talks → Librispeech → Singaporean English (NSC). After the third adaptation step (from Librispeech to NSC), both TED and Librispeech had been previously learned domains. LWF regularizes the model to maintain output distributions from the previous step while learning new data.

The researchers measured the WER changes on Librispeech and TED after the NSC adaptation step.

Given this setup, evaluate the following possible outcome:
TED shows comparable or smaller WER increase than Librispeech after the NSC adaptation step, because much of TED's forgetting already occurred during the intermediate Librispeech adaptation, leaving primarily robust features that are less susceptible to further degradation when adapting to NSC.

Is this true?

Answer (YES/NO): NO